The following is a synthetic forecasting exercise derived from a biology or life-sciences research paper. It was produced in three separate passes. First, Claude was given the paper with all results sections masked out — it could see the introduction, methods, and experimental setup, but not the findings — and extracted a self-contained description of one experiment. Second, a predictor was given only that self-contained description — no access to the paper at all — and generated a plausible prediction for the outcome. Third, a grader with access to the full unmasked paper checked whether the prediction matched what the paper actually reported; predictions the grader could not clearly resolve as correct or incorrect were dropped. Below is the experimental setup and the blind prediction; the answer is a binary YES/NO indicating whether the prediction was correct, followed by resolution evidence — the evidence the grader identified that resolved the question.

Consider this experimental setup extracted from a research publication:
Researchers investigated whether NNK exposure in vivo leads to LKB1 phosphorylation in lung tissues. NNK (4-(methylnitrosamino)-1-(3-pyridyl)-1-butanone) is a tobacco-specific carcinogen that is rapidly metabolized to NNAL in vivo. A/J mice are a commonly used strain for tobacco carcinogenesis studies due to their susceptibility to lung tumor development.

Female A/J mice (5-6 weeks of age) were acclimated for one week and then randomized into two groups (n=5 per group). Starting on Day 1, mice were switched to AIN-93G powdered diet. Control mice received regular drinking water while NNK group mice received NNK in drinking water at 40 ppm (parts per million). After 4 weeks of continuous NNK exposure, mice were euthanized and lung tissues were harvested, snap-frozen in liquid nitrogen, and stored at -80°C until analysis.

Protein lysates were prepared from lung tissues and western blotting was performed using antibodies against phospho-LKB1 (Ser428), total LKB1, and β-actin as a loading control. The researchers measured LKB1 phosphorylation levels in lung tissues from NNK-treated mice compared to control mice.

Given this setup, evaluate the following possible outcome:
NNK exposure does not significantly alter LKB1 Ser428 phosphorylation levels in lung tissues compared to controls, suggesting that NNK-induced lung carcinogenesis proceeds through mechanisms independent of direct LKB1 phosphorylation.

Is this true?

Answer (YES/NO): NO